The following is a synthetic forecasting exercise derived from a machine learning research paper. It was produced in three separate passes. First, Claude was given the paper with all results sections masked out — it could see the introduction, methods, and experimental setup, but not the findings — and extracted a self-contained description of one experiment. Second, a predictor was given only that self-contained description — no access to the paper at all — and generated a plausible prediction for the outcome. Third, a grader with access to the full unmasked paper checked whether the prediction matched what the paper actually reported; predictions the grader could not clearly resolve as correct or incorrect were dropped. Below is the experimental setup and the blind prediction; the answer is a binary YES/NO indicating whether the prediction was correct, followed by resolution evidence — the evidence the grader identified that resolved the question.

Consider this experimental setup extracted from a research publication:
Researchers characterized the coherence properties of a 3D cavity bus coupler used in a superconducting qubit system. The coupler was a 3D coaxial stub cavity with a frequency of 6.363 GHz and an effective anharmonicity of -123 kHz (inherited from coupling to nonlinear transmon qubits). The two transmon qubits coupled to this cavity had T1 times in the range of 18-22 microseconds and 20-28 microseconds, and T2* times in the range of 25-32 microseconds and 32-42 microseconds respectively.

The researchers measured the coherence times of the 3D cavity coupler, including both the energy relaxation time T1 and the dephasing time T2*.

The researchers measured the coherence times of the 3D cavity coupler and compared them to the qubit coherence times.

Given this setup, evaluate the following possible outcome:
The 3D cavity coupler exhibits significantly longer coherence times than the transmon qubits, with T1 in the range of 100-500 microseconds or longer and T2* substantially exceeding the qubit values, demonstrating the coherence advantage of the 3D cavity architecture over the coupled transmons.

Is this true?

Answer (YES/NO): NO